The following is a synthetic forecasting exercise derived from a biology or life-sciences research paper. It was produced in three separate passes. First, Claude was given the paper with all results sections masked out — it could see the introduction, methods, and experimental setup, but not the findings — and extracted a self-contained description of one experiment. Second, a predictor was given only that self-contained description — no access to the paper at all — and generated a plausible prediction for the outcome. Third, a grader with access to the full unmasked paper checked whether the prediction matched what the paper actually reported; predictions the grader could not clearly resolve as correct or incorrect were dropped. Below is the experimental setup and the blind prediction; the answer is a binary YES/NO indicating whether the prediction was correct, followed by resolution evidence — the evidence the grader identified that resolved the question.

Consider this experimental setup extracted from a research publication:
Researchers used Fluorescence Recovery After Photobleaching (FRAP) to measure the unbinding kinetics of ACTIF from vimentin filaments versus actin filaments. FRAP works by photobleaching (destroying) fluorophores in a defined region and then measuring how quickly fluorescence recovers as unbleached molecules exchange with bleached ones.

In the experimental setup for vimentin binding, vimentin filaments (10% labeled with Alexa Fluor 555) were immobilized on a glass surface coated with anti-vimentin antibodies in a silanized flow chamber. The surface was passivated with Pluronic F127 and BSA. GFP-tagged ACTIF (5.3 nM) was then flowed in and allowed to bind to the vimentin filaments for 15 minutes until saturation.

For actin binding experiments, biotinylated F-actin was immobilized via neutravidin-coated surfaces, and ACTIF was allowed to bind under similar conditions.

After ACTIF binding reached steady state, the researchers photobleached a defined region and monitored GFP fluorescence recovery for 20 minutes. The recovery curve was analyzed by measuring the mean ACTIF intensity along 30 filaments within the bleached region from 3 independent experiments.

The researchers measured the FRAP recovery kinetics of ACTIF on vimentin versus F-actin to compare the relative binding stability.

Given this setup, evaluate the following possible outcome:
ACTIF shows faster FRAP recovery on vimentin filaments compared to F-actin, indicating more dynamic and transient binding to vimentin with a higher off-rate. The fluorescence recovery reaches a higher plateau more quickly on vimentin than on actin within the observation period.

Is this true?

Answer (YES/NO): NO